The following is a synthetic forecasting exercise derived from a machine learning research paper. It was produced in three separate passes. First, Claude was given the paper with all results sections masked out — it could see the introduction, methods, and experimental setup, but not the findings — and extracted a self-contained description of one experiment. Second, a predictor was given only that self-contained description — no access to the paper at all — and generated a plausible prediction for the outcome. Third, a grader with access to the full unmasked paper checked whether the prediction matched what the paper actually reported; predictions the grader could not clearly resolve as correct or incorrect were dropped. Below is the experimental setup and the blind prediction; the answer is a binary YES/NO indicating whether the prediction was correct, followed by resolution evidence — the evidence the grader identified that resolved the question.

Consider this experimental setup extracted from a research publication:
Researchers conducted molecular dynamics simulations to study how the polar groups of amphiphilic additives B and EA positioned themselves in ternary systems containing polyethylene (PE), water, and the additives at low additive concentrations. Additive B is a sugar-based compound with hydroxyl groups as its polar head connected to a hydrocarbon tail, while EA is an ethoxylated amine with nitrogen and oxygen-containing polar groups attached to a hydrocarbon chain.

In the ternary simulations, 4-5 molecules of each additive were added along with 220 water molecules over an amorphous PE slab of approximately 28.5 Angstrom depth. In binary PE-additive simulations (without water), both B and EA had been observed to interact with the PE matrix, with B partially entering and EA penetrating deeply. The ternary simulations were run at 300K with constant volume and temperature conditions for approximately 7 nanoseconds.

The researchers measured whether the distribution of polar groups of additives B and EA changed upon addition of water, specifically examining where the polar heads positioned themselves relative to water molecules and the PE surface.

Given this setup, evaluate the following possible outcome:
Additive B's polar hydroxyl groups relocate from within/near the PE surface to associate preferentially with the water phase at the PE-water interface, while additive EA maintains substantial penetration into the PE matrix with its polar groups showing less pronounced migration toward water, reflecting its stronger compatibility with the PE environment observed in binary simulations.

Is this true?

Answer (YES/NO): YES